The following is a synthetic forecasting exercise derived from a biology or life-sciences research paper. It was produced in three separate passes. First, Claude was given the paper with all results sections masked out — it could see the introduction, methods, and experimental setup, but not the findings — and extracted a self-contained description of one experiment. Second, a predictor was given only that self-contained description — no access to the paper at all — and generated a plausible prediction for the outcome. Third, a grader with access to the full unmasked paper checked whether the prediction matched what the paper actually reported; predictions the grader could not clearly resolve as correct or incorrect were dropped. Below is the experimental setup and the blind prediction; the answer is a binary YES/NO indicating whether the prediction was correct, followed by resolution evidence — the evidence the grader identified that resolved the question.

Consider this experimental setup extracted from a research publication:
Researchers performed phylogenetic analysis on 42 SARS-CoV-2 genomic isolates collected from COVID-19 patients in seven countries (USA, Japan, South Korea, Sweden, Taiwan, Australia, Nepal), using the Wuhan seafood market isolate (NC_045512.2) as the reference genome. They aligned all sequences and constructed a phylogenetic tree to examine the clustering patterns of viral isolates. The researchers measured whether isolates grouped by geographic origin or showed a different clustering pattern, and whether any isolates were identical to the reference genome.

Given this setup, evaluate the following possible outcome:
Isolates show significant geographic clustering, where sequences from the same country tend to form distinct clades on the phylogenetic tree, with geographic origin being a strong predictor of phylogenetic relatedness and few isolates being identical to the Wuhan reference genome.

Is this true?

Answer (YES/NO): NO